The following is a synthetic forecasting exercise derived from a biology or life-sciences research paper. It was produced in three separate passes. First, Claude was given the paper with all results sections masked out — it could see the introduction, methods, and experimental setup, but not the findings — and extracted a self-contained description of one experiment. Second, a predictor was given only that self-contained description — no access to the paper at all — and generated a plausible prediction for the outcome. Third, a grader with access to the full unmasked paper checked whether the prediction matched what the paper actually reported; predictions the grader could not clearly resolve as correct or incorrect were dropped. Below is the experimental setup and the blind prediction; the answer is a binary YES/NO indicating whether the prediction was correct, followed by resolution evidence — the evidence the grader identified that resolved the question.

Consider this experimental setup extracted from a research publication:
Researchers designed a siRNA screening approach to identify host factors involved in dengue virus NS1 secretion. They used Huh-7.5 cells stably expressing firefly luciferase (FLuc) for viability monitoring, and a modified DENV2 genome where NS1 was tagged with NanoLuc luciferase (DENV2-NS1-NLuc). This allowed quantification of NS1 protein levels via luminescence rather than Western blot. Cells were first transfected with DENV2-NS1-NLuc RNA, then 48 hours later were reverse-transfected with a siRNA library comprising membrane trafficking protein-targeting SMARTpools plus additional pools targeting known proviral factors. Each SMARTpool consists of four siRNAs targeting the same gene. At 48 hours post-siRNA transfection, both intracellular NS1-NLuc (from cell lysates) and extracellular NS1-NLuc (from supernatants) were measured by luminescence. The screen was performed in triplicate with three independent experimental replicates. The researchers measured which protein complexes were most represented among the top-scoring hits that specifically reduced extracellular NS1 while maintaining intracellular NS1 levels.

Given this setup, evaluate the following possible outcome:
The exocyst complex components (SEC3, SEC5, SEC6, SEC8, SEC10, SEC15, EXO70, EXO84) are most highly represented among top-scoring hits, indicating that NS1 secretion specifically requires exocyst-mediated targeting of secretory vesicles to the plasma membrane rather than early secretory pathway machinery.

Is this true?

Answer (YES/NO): NO